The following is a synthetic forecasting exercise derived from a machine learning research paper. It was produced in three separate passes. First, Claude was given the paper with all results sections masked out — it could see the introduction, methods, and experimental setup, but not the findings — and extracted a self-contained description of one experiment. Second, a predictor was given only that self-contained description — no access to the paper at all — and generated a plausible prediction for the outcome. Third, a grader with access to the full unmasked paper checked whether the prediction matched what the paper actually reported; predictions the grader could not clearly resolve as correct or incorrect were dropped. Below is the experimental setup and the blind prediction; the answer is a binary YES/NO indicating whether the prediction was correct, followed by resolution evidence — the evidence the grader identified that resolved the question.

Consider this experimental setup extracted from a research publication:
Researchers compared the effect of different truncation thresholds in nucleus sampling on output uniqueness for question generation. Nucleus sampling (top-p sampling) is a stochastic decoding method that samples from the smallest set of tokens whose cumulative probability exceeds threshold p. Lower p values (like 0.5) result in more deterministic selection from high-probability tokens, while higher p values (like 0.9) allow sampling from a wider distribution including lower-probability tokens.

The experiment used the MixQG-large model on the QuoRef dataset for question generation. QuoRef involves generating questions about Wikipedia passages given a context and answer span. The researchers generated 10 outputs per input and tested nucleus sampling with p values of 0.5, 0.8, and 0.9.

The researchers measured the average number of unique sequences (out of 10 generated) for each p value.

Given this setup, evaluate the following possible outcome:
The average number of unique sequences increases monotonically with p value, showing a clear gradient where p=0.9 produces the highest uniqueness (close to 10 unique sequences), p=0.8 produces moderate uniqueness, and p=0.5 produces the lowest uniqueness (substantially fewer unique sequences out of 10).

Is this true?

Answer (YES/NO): YES